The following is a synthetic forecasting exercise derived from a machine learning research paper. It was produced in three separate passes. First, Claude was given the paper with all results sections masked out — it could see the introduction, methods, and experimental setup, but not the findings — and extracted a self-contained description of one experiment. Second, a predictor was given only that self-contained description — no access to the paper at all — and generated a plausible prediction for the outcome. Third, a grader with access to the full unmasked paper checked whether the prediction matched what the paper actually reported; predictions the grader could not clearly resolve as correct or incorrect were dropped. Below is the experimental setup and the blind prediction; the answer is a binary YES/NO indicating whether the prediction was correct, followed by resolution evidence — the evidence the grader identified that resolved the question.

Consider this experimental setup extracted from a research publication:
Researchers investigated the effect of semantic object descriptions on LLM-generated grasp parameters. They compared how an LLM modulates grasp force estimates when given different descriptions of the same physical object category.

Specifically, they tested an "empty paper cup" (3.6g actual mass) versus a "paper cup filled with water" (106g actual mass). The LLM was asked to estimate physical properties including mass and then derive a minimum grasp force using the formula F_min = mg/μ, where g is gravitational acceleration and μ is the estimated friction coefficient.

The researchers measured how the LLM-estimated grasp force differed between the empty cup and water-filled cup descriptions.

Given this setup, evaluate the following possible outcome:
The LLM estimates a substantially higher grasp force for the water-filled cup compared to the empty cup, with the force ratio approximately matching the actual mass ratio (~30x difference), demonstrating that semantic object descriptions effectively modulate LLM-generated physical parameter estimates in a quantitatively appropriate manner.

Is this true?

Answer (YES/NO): NO